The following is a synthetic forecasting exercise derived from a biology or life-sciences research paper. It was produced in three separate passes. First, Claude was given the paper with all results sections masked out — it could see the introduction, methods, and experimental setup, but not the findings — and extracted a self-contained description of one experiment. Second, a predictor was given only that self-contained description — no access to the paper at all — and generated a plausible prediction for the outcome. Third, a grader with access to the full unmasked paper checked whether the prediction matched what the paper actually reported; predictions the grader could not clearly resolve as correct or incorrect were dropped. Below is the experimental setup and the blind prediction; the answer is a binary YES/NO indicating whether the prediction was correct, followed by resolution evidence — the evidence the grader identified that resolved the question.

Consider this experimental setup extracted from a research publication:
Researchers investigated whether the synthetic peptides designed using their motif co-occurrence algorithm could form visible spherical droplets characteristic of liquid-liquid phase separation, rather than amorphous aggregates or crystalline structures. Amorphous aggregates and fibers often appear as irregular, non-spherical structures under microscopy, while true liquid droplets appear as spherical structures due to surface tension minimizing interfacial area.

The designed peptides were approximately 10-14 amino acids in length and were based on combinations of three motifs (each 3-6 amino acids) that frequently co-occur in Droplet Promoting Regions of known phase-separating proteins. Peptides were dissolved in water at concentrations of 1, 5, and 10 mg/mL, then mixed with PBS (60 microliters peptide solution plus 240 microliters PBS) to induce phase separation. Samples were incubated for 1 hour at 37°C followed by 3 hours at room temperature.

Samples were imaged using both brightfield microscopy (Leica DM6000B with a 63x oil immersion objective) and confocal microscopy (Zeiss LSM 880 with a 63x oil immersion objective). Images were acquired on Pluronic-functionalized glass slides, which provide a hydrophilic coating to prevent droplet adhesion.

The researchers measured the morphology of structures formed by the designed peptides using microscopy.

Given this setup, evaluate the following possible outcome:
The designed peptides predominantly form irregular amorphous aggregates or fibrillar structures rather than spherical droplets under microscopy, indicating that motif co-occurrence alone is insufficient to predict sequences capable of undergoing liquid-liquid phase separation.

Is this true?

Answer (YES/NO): NO